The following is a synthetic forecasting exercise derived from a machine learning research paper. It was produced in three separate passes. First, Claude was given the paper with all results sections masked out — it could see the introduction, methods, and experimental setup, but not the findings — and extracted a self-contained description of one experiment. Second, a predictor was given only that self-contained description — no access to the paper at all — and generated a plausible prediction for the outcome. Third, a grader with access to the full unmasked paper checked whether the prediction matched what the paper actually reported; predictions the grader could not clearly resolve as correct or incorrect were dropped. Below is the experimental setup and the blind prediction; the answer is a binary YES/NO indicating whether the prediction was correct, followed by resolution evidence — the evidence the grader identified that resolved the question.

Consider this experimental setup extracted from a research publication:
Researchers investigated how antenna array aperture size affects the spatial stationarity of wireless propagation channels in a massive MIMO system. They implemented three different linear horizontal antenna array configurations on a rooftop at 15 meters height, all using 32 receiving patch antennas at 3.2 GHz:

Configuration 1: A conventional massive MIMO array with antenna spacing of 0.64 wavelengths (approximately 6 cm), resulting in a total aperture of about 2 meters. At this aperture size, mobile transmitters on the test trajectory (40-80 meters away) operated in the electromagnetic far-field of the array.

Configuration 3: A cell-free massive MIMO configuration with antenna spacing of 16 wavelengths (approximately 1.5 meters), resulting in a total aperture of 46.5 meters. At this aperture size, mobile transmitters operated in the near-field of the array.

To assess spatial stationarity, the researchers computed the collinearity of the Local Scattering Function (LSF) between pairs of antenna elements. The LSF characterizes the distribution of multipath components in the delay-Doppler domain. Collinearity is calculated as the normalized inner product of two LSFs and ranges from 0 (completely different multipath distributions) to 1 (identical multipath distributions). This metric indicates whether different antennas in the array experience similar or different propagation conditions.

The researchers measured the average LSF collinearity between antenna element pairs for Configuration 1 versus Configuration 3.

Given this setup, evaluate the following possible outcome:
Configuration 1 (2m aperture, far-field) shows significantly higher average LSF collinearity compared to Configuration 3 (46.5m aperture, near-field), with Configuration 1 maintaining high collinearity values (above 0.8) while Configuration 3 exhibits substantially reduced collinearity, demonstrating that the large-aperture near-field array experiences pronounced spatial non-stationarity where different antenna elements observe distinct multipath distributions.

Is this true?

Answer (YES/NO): YES